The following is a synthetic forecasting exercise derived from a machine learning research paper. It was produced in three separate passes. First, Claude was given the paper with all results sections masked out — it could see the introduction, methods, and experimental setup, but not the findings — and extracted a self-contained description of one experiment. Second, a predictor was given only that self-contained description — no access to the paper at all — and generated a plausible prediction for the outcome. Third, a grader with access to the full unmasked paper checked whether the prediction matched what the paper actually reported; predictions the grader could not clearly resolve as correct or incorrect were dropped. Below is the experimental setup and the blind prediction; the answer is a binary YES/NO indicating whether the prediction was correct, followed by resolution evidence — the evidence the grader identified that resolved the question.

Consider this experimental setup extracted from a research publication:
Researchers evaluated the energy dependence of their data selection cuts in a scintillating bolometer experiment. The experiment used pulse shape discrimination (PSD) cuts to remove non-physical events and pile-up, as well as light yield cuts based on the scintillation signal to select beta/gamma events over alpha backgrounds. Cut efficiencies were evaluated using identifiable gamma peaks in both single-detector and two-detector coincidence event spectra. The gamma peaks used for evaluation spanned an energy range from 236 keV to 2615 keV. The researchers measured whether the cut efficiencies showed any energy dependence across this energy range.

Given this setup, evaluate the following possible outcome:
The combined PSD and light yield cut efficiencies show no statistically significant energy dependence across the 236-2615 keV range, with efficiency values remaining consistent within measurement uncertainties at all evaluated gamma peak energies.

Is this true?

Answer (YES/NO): YES